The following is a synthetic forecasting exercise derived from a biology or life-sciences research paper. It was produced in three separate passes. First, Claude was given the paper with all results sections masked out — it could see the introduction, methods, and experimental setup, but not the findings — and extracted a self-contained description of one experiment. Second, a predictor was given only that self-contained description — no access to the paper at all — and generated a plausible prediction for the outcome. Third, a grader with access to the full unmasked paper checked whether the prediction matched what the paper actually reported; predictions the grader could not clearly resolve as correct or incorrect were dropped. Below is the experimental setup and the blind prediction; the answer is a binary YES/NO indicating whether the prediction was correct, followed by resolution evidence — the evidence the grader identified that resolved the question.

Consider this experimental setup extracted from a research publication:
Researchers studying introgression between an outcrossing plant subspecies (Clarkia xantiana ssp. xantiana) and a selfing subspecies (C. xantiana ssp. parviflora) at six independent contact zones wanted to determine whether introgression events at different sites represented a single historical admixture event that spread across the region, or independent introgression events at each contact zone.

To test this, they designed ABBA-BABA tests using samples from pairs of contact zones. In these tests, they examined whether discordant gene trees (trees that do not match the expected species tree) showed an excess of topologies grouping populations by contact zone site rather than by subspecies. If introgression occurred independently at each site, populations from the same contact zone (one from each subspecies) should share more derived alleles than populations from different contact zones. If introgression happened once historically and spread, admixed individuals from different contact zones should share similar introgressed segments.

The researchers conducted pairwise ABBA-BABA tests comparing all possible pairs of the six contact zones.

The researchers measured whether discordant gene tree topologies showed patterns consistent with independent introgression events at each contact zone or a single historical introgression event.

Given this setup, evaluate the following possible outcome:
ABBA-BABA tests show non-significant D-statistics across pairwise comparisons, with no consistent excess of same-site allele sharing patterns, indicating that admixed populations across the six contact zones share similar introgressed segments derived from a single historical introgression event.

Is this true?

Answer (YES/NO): NO